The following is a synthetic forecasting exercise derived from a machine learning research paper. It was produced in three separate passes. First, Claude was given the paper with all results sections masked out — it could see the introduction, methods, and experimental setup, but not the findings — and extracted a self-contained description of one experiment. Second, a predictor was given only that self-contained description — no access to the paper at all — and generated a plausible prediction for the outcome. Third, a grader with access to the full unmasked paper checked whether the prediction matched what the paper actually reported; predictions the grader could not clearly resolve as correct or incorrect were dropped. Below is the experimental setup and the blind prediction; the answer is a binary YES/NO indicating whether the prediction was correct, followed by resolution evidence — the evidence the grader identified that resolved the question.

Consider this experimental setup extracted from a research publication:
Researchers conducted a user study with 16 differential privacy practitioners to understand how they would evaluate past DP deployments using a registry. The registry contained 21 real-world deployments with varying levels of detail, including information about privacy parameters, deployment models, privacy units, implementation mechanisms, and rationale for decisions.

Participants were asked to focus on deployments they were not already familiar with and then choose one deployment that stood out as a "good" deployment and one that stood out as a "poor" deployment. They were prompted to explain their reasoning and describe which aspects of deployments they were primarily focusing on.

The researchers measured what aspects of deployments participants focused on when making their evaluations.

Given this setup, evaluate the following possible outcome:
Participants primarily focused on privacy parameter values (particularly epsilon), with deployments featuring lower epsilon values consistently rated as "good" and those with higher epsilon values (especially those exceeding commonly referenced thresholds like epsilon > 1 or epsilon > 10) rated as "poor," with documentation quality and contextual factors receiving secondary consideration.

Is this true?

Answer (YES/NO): NO